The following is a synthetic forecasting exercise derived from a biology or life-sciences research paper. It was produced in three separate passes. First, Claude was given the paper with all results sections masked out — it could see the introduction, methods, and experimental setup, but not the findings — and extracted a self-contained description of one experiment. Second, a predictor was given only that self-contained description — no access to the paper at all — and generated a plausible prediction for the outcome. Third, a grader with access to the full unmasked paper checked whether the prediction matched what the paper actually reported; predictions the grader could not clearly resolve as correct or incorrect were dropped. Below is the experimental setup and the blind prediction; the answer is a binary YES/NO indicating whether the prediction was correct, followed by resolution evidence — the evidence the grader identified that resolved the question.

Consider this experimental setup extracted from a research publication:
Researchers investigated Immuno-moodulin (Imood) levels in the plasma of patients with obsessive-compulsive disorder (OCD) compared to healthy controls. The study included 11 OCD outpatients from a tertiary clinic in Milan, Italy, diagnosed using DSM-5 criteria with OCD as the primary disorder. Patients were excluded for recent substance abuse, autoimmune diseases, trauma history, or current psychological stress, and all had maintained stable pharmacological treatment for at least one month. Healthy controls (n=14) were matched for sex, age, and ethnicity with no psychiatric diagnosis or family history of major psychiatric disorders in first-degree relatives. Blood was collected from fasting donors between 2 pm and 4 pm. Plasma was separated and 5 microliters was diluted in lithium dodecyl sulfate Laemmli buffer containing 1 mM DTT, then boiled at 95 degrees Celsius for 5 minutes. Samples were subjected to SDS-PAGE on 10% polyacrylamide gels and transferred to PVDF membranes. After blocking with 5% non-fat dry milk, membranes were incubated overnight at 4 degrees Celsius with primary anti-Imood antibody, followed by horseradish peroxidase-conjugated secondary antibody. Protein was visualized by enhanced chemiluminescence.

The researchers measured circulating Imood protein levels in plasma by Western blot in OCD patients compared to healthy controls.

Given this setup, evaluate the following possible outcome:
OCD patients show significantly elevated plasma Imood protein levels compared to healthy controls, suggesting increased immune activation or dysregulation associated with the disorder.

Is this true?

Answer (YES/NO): NO